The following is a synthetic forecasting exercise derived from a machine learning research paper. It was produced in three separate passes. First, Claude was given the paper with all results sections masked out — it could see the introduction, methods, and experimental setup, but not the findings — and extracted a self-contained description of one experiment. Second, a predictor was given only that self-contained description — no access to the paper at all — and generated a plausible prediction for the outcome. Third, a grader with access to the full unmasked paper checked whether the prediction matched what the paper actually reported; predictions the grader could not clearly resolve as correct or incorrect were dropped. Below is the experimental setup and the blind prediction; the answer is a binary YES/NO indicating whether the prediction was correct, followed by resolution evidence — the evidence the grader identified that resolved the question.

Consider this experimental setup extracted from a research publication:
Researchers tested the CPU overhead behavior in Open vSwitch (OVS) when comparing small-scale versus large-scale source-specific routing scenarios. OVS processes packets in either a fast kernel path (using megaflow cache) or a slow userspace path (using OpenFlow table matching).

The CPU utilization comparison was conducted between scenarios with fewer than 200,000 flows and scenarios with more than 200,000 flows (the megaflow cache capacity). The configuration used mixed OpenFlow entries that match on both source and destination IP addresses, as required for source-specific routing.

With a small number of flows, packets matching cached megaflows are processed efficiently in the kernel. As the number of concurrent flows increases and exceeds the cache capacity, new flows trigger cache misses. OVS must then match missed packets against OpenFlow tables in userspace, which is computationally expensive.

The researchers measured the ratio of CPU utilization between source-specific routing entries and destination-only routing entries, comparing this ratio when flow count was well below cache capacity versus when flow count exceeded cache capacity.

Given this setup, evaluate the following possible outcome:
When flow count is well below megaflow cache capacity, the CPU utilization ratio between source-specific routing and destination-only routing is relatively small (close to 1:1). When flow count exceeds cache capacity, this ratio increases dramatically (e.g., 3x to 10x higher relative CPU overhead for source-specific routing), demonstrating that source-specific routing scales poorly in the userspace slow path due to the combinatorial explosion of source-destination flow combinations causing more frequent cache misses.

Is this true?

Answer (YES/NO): NO